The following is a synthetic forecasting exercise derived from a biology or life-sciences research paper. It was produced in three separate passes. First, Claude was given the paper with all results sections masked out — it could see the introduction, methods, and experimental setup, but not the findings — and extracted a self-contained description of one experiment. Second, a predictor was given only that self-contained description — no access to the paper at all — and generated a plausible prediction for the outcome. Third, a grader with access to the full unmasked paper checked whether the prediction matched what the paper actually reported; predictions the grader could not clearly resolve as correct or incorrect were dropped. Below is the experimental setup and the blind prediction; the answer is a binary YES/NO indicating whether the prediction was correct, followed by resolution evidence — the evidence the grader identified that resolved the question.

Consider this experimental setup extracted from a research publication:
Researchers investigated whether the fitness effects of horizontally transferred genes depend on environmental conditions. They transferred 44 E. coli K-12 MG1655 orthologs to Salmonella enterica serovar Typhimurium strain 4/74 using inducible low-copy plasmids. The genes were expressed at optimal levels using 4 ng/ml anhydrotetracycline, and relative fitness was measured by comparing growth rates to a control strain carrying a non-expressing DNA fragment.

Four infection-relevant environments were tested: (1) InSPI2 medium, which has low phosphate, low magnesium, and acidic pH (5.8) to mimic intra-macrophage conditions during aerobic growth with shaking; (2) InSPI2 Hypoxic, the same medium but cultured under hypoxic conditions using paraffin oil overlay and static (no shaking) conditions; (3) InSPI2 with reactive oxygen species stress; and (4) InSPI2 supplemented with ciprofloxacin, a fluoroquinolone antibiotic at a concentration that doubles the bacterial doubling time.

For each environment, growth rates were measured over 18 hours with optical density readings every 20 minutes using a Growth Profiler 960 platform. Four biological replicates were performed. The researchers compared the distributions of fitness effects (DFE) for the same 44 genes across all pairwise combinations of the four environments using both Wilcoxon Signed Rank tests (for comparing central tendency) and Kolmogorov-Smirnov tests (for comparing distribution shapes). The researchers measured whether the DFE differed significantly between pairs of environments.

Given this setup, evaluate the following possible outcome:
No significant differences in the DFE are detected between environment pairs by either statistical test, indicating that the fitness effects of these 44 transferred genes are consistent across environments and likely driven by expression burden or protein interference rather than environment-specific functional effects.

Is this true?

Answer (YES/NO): NO